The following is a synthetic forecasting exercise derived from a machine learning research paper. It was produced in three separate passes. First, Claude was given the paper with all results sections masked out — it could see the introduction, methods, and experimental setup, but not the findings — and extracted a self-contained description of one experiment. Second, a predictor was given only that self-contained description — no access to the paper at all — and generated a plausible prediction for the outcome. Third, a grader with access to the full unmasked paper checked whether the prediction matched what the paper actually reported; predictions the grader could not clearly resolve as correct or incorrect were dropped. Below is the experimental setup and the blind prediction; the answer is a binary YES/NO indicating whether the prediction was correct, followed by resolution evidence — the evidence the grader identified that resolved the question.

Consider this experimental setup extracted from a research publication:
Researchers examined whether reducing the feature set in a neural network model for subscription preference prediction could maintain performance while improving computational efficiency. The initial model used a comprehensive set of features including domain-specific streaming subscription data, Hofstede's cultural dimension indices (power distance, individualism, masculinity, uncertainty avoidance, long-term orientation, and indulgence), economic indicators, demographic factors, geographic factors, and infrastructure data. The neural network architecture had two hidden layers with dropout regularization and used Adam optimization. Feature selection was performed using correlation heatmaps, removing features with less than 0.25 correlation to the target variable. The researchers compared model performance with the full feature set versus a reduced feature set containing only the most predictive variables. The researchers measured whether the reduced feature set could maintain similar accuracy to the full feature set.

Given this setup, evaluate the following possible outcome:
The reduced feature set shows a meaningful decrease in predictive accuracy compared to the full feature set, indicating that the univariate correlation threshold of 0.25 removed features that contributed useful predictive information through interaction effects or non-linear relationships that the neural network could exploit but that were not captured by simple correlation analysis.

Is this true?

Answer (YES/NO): NO